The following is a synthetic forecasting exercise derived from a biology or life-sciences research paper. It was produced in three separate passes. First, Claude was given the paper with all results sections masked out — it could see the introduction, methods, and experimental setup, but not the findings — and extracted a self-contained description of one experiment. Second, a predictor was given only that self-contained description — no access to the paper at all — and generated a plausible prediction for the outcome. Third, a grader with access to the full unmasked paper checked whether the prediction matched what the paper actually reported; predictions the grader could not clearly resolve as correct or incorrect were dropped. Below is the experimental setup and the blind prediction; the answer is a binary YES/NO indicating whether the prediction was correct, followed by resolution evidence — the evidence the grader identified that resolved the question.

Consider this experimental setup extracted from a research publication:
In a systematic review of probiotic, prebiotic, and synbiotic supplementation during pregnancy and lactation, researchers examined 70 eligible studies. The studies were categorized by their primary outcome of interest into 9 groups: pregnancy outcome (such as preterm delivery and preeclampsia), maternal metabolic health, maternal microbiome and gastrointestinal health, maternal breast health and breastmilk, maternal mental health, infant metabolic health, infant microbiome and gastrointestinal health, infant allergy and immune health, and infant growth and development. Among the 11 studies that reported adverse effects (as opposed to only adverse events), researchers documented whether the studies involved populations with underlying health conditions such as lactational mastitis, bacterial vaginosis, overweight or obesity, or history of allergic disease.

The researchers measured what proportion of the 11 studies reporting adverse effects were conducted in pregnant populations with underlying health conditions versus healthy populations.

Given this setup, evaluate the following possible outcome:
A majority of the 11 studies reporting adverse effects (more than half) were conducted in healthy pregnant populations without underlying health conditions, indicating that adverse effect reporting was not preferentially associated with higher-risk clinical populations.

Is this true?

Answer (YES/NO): YES